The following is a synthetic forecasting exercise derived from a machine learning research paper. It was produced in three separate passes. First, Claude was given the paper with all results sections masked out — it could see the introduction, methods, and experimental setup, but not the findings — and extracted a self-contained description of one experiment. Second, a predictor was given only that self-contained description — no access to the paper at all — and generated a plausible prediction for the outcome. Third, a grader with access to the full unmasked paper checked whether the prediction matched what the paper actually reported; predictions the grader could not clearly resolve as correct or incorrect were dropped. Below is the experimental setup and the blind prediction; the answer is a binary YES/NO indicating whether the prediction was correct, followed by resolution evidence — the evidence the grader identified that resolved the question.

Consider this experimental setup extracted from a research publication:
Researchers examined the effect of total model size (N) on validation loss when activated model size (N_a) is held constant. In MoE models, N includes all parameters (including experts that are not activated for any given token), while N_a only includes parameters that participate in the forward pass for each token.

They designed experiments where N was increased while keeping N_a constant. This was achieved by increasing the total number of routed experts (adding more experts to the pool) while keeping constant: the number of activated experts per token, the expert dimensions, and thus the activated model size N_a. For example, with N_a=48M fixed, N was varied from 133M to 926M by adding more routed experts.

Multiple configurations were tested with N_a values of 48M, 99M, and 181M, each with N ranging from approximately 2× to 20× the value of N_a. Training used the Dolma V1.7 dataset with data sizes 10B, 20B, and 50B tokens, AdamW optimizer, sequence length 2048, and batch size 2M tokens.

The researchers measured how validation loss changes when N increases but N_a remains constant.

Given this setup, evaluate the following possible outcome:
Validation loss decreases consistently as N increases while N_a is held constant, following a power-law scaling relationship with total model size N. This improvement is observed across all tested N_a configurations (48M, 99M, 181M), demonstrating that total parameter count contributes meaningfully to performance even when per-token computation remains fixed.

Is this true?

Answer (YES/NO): YES